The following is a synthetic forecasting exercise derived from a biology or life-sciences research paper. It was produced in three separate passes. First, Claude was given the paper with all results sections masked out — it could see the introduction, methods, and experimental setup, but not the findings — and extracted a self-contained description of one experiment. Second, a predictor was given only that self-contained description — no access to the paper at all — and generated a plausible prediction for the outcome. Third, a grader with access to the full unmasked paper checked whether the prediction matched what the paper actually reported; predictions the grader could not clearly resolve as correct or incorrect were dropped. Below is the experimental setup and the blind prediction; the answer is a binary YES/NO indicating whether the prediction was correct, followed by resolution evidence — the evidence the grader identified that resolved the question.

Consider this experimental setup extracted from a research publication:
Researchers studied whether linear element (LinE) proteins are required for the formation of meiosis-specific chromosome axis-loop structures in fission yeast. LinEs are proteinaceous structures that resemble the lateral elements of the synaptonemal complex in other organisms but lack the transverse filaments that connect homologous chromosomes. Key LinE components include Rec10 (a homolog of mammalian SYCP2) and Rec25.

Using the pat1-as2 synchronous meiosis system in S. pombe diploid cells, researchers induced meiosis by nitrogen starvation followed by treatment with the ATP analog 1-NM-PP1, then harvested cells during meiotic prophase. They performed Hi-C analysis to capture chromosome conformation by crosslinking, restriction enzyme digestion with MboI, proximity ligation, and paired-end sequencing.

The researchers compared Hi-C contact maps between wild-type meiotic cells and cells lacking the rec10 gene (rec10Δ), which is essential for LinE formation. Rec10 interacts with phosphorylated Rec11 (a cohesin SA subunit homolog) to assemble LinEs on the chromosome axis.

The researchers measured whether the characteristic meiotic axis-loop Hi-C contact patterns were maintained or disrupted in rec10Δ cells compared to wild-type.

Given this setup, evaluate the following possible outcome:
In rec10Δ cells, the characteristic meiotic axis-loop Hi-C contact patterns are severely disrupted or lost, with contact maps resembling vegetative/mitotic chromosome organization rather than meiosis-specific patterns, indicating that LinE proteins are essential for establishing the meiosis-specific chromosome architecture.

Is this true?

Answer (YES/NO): NO